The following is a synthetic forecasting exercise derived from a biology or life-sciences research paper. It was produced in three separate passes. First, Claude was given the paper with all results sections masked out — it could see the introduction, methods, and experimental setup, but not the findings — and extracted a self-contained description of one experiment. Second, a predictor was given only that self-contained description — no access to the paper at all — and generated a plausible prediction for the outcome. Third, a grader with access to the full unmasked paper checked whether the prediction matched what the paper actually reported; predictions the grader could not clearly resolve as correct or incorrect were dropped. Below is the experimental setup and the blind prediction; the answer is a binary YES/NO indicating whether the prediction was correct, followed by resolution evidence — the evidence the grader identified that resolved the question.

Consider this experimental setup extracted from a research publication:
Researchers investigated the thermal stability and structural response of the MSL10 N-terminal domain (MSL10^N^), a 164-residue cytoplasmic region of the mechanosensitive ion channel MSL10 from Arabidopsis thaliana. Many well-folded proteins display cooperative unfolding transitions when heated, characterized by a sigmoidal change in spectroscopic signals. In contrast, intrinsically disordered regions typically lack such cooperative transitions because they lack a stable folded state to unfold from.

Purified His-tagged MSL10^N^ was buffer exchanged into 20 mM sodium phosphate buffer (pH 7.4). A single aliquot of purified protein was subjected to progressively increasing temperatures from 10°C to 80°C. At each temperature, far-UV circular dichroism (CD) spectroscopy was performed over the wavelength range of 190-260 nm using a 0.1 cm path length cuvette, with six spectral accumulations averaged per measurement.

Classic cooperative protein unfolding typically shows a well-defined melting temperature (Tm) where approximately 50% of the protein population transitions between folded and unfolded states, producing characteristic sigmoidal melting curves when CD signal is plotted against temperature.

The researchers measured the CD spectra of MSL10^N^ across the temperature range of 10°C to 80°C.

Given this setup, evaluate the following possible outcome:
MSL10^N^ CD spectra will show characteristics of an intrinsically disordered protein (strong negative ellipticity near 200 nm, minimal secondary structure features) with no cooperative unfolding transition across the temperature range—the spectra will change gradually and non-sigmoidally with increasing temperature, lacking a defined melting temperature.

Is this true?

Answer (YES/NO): YES